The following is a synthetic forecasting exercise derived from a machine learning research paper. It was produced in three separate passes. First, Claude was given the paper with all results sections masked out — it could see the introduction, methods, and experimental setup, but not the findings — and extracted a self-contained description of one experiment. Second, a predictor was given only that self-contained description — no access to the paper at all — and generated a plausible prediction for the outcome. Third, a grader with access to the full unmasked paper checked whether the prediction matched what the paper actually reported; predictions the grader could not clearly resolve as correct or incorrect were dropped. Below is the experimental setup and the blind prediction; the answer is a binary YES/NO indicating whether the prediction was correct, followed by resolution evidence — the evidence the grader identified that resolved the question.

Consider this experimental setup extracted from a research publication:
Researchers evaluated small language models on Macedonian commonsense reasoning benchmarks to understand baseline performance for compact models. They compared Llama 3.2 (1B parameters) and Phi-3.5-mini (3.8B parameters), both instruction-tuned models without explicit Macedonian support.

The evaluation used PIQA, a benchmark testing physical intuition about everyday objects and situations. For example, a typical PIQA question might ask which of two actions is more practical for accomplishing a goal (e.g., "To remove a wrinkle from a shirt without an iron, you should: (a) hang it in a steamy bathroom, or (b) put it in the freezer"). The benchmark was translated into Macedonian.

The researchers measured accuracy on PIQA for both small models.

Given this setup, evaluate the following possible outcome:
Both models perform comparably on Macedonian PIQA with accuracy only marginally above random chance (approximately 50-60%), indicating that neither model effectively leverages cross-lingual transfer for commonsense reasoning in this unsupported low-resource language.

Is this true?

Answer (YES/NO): YES